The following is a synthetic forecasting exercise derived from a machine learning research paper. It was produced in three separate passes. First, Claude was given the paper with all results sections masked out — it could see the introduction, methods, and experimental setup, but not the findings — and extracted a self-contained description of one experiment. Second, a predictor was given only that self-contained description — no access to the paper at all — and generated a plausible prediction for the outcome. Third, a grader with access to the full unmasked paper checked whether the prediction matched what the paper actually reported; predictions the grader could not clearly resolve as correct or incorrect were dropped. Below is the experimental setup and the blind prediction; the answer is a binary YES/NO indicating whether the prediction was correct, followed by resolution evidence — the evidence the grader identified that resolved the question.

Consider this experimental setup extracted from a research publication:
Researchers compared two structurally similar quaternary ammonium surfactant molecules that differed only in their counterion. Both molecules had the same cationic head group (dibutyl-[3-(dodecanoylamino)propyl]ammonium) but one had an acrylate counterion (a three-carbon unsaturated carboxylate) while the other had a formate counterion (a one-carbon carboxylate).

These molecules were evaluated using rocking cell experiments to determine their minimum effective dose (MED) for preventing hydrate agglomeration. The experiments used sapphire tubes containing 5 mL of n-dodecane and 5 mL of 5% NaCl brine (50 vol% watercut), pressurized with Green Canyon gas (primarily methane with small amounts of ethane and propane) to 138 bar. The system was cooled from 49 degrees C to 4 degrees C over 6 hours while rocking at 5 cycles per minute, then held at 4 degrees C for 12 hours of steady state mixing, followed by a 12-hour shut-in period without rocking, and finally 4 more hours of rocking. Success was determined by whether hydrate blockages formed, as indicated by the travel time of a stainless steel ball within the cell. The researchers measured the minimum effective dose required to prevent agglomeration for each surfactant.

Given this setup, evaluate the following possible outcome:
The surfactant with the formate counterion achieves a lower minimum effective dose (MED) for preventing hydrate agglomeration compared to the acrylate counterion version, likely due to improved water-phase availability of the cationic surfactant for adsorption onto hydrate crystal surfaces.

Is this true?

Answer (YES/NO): YES